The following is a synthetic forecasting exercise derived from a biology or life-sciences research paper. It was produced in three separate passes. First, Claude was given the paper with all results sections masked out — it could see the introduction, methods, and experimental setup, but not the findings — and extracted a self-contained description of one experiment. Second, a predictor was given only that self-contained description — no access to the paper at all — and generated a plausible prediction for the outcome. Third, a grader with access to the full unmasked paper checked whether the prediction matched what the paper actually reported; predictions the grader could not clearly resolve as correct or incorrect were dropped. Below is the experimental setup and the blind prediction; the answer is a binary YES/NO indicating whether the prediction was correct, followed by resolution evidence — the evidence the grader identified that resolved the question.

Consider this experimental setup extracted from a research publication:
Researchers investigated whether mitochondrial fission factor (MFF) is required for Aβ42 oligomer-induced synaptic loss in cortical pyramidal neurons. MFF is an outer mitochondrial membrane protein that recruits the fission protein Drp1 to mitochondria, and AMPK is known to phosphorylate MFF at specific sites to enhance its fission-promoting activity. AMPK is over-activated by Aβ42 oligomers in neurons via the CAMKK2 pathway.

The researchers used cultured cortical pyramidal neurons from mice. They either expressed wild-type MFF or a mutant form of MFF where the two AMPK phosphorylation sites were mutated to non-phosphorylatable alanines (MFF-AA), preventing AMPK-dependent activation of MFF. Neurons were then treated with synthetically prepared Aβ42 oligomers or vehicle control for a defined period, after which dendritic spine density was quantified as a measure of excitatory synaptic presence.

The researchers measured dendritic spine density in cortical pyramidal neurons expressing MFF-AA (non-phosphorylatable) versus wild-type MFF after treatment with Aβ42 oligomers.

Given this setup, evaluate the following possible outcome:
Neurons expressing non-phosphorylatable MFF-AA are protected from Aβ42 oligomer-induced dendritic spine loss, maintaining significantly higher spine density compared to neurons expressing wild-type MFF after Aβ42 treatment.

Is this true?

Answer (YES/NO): YES